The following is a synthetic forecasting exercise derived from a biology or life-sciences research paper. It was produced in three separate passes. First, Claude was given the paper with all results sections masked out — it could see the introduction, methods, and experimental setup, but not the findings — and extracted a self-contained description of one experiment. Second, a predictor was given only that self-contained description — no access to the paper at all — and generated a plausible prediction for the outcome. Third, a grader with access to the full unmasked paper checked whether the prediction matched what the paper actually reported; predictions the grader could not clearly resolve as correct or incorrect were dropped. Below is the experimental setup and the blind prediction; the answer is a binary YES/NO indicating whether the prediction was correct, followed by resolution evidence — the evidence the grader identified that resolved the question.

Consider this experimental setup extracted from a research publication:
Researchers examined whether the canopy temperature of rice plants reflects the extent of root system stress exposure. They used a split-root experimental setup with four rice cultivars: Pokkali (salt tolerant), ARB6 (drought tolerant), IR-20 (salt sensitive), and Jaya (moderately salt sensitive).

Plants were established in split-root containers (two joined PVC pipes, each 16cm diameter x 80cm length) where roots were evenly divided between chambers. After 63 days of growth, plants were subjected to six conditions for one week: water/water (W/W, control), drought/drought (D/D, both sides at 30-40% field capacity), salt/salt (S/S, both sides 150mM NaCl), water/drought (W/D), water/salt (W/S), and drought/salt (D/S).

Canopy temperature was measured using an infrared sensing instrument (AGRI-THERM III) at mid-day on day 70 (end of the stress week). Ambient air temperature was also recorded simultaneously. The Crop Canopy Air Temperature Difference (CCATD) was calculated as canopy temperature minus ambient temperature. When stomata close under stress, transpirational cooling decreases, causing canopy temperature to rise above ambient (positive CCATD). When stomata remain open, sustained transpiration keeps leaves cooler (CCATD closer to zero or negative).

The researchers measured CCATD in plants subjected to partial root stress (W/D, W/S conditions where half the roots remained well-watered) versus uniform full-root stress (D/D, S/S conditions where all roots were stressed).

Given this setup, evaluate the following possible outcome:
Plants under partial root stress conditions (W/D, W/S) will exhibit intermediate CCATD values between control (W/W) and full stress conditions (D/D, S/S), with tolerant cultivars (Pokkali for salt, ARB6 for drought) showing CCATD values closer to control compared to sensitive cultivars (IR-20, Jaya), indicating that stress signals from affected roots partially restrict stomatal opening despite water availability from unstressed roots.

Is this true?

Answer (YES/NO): NO